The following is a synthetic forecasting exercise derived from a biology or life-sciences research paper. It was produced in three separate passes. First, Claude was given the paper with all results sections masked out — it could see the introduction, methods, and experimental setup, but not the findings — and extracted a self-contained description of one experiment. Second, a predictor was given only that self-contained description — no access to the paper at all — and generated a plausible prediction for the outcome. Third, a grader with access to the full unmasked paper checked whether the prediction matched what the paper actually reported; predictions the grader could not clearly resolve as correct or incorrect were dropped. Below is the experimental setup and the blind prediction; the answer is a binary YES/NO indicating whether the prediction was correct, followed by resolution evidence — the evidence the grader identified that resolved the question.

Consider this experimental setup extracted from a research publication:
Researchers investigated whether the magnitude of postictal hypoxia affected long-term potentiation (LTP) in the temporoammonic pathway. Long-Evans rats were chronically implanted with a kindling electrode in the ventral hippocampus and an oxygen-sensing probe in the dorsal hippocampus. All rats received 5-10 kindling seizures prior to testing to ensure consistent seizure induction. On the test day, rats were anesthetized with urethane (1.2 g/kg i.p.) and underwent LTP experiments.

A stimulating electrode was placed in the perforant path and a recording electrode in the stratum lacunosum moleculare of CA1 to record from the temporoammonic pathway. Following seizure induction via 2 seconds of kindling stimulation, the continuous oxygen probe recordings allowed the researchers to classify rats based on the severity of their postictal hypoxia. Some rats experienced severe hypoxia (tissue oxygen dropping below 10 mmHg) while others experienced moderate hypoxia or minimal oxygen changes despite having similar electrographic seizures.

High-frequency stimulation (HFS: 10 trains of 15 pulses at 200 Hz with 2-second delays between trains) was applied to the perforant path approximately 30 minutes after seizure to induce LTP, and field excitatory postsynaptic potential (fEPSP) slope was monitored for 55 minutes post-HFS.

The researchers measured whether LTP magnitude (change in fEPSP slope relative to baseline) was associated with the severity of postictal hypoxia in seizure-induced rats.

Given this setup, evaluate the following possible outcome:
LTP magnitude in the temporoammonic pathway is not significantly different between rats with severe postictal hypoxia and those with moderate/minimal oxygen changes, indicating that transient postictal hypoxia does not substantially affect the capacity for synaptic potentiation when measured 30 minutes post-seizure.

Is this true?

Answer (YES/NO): NO